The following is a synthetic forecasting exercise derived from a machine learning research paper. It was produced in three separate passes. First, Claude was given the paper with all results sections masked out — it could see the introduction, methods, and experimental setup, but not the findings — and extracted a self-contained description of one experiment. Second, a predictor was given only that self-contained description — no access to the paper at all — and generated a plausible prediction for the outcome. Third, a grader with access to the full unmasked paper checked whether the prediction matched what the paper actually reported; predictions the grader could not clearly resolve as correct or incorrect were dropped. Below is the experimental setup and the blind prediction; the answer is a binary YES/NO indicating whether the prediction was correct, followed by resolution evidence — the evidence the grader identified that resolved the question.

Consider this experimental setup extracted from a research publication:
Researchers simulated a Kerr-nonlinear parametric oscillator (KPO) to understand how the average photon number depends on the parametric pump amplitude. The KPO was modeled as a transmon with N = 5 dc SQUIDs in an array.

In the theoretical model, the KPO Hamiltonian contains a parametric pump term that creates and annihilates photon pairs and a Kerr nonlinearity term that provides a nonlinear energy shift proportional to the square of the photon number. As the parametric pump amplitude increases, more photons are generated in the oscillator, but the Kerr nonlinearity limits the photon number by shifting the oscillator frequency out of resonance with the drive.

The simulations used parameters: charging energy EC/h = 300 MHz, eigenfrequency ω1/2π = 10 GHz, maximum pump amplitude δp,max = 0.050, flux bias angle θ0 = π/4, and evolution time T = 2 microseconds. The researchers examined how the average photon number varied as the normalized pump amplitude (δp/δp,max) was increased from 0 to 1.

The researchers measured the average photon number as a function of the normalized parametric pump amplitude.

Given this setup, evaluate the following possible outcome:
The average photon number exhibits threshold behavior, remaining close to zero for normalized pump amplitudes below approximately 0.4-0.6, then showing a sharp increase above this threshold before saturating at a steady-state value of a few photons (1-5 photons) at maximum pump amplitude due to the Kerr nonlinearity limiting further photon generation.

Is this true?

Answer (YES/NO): NO